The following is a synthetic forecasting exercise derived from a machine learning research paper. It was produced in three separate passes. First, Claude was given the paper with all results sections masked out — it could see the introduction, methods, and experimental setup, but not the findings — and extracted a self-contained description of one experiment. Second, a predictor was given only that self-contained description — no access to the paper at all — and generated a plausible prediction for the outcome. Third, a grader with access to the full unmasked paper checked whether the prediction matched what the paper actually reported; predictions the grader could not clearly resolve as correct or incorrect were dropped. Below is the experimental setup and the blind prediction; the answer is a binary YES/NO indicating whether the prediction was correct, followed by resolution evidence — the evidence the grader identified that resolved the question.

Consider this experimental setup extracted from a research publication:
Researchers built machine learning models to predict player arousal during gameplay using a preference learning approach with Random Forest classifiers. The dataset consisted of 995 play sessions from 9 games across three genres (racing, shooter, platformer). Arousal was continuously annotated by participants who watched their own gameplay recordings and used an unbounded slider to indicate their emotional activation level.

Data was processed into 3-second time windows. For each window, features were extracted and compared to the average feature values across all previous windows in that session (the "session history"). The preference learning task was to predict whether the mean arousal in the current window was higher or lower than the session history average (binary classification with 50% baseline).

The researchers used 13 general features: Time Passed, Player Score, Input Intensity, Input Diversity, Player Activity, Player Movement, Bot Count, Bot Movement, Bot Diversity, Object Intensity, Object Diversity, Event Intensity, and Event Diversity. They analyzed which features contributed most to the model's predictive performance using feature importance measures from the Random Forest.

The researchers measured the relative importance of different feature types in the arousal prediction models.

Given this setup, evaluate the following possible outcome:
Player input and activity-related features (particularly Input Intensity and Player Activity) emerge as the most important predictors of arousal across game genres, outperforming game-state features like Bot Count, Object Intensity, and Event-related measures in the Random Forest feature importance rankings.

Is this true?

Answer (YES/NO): NO